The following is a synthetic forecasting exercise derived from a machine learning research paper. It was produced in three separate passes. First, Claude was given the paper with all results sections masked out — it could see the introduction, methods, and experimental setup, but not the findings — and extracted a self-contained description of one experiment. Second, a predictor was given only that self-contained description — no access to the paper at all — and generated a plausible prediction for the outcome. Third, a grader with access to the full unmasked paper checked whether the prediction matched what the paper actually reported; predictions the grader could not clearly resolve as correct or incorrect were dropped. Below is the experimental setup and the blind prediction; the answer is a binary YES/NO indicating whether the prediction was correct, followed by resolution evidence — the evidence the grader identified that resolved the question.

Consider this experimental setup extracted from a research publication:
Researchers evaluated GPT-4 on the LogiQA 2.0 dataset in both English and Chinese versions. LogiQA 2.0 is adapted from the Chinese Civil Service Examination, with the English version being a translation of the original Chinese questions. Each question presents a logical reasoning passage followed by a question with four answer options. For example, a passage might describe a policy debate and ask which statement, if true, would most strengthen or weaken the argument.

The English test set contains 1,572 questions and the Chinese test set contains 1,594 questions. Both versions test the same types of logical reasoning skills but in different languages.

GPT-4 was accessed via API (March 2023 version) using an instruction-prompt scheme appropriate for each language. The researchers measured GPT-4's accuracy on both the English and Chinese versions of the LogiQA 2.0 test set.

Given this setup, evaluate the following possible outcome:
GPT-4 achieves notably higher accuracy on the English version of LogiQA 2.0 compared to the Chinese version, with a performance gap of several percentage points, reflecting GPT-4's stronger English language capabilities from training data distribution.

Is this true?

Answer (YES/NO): NO